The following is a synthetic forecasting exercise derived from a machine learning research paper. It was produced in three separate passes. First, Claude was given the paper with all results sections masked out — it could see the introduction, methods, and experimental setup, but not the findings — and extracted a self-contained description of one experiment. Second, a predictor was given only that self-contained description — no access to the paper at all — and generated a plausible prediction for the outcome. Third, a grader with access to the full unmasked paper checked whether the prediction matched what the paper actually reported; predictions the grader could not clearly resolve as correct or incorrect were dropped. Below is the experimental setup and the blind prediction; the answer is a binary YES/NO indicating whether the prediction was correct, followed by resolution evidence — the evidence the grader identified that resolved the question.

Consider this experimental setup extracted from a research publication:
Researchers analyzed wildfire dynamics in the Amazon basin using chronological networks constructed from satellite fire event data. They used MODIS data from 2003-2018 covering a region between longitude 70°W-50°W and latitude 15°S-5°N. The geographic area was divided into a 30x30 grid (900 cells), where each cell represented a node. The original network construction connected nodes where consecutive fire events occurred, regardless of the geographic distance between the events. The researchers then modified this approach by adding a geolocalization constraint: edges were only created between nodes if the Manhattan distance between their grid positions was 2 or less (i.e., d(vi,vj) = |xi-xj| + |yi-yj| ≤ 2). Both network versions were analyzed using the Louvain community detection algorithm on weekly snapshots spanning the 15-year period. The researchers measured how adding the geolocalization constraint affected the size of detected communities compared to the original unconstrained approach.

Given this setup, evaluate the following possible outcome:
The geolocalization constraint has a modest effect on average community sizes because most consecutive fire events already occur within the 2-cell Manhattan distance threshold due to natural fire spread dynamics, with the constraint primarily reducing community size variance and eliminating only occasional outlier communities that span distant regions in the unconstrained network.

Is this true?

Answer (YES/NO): NO